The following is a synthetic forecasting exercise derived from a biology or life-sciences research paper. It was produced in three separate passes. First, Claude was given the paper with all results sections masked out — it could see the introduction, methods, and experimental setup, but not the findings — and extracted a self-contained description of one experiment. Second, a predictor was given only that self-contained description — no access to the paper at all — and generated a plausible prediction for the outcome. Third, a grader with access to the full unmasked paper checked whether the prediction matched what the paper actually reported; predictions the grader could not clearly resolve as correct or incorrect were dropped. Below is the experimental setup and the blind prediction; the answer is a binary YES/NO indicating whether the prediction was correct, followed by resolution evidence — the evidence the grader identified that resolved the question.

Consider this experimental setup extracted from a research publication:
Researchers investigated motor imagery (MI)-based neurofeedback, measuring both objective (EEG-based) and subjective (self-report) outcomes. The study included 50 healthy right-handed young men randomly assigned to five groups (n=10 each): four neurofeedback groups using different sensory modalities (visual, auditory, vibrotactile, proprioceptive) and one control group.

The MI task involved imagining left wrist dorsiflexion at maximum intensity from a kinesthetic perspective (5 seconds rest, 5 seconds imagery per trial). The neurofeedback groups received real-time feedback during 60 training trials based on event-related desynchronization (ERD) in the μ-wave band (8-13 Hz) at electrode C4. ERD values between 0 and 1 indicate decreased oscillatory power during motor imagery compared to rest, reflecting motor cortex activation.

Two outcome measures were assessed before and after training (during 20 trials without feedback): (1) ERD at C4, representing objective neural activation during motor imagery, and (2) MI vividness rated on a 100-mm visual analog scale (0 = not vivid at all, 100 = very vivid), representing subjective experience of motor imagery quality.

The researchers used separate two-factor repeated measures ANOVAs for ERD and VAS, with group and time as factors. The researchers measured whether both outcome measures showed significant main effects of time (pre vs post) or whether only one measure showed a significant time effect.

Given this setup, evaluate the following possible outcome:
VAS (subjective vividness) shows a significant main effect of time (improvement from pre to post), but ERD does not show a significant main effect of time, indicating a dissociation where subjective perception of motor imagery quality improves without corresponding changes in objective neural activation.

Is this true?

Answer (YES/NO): NO